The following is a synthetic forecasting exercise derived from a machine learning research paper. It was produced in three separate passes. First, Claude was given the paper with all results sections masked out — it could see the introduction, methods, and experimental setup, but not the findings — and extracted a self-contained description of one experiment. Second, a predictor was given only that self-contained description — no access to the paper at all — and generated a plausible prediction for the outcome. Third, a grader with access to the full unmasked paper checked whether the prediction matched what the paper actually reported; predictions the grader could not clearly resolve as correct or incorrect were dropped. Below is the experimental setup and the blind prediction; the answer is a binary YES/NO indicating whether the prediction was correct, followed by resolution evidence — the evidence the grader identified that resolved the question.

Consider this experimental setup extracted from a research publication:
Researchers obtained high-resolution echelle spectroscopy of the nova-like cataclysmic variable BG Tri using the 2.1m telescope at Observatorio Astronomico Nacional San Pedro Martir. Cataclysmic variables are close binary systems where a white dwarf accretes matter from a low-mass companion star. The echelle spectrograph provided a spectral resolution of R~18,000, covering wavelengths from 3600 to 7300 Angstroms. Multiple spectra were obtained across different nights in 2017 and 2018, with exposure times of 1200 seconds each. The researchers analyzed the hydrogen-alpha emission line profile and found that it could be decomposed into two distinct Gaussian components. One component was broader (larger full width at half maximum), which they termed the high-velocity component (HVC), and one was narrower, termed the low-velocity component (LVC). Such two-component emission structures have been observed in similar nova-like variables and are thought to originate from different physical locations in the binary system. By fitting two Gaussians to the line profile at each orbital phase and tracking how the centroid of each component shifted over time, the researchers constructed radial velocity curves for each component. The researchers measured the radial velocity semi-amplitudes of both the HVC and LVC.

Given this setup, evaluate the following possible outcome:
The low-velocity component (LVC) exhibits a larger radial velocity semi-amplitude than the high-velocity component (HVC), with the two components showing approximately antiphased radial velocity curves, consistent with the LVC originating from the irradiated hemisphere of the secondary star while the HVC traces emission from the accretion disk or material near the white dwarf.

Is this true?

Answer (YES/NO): NO